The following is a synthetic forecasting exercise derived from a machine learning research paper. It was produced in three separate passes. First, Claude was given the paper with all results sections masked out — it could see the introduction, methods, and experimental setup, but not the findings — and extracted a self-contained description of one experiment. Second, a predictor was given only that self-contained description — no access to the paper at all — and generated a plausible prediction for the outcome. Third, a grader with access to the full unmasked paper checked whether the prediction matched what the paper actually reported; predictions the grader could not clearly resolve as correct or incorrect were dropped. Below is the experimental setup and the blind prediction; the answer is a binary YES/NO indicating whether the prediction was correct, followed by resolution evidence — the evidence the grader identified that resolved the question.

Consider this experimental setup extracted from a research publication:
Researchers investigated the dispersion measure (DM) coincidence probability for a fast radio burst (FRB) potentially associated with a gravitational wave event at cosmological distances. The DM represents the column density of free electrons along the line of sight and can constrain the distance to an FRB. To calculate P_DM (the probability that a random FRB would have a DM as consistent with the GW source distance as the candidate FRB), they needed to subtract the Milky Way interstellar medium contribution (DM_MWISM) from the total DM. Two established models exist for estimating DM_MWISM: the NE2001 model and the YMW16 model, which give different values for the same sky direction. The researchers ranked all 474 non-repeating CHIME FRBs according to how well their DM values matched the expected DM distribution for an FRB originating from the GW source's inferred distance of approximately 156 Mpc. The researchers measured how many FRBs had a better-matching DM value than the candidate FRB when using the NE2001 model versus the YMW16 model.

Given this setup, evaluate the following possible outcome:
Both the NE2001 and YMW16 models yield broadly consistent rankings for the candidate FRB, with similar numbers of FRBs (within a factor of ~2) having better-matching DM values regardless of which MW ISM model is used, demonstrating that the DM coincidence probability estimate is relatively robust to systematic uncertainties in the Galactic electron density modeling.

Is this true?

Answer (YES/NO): NO